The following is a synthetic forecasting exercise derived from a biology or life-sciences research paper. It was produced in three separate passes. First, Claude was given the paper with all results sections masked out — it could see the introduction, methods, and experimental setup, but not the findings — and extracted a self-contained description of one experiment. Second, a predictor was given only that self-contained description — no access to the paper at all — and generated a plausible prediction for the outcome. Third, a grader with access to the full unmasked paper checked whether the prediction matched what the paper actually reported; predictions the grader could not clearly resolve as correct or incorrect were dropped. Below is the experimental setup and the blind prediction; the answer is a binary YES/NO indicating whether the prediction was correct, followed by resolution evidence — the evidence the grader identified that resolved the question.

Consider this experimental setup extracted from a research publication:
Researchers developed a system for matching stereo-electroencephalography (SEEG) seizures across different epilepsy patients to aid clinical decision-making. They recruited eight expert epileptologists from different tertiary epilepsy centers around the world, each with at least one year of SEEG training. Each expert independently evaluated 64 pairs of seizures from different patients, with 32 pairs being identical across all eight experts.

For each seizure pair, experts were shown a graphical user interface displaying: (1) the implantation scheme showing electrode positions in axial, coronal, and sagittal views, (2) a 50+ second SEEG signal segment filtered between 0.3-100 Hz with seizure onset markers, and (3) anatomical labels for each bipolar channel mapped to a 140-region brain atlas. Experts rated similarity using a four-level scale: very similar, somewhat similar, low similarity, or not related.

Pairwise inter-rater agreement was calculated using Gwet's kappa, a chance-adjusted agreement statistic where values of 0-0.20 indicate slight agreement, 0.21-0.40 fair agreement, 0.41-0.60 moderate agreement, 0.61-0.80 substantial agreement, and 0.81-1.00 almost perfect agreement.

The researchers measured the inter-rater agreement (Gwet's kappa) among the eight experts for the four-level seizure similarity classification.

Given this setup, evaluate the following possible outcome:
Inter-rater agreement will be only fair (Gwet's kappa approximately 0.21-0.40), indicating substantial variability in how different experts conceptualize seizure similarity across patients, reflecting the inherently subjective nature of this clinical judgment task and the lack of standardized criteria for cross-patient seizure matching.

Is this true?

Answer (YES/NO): NO